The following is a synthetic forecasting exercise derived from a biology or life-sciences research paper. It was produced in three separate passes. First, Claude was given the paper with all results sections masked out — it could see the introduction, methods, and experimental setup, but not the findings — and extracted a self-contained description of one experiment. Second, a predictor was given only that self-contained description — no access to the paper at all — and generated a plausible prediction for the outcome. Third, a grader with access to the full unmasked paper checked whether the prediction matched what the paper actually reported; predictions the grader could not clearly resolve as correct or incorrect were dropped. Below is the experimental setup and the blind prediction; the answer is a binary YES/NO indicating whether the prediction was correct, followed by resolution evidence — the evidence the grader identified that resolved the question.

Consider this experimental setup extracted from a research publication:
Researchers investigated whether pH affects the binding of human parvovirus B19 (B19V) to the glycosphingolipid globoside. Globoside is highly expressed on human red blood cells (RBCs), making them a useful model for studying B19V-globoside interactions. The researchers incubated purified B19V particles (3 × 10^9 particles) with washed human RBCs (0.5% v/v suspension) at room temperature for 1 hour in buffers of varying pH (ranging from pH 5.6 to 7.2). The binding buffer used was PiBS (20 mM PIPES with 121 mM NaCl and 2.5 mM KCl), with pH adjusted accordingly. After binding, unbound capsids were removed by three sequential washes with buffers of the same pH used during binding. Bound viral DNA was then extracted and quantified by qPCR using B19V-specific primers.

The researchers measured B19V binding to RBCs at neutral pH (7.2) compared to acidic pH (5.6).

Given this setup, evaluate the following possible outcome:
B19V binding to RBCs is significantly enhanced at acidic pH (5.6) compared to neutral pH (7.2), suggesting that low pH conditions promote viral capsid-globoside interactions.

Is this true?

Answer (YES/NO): YES